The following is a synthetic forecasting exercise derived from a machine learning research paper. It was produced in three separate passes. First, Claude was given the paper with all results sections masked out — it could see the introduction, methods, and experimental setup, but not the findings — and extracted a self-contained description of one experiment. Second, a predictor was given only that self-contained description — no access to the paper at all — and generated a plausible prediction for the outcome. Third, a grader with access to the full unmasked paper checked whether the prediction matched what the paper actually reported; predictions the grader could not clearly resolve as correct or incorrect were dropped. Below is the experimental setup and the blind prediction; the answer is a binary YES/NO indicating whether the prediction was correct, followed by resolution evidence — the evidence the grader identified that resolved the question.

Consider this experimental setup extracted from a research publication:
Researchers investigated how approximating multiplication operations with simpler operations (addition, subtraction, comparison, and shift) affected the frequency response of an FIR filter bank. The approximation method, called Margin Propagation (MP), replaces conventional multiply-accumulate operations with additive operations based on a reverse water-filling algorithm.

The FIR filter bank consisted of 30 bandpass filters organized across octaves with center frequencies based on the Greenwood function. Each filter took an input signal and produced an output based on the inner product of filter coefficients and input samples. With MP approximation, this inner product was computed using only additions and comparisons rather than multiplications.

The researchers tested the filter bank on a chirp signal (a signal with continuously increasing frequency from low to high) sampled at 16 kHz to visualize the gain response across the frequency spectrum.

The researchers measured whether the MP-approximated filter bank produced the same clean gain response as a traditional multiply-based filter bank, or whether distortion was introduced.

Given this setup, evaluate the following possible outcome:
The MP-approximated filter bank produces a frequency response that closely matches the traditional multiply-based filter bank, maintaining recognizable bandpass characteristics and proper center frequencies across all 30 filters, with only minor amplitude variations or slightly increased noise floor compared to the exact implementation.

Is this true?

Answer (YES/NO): NO